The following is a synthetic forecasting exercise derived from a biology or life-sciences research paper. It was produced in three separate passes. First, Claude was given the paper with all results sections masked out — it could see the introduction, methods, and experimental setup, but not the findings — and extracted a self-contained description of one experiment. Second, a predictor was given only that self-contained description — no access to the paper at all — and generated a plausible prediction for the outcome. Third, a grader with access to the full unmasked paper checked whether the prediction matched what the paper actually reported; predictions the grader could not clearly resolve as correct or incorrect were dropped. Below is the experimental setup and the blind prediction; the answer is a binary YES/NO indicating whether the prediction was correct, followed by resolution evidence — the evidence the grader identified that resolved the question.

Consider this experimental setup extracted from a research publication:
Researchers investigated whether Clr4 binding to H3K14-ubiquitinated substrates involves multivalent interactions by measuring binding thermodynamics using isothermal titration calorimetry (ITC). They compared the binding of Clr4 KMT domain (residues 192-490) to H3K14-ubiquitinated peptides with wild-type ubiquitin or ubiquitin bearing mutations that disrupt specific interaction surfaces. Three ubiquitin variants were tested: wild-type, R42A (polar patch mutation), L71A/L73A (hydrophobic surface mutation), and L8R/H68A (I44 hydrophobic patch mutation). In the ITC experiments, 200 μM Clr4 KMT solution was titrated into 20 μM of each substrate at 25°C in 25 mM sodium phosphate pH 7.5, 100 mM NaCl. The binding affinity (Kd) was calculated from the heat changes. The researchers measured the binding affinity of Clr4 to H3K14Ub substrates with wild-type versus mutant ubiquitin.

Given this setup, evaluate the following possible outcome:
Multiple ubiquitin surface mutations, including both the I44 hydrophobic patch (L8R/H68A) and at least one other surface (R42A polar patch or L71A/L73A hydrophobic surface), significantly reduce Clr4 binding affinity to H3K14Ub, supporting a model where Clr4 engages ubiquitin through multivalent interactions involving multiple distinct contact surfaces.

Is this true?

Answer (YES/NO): YES